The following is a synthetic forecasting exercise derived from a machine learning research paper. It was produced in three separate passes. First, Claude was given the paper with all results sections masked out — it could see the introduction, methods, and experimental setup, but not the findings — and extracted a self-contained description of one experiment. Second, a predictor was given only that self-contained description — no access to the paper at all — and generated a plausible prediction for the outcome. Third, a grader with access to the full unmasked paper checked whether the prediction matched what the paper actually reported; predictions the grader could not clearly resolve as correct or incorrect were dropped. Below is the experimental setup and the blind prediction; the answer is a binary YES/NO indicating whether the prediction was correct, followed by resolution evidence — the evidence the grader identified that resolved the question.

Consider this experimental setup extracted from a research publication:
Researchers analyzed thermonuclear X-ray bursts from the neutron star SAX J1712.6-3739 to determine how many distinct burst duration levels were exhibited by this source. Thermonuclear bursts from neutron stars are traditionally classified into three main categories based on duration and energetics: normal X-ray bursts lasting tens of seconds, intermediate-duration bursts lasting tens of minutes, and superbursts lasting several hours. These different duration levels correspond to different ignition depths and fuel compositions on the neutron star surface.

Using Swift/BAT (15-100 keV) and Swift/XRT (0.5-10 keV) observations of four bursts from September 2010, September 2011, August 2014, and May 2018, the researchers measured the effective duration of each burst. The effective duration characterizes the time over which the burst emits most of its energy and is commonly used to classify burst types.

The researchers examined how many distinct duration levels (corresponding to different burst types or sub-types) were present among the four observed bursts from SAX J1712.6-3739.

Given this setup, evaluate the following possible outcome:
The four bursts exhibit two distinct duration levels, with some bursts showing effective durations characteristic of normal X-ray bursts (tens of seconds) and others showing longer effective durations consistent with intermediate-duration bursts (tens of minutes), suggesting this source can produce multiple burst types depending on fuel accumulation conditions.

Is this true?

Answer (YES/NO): NO